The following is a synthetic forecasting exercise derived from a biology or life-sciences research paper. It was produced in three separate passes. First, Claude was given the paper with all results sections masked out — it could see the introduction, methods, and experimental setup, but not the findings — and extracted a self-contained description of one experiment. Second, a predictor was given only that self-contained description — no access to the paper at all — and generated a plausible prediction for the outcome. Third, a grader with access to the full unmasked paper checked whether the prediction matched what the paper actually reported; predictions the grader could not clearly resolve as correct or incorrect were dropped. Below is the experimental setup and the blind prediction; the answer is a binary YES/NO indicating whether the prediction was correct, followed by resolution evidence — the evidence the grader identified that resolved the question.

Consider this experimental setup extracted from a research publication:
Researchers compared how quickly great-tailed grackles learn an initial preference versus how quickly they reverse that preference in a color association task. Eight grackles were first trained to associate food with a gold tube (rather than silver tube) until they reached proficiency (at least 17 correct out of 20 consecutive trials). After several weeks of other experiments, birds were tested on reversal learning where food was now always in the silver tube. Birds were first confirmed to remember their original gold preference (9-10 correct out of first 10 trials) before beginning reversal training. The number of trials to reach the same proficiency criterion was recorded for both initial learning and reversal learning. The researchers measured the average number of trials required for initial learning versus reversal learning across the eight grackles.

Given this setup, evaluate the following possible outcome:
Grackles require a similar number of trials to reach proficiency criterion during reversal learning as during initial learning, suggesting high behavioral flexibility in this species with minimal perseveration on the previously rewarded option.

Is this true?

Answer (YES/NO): NO